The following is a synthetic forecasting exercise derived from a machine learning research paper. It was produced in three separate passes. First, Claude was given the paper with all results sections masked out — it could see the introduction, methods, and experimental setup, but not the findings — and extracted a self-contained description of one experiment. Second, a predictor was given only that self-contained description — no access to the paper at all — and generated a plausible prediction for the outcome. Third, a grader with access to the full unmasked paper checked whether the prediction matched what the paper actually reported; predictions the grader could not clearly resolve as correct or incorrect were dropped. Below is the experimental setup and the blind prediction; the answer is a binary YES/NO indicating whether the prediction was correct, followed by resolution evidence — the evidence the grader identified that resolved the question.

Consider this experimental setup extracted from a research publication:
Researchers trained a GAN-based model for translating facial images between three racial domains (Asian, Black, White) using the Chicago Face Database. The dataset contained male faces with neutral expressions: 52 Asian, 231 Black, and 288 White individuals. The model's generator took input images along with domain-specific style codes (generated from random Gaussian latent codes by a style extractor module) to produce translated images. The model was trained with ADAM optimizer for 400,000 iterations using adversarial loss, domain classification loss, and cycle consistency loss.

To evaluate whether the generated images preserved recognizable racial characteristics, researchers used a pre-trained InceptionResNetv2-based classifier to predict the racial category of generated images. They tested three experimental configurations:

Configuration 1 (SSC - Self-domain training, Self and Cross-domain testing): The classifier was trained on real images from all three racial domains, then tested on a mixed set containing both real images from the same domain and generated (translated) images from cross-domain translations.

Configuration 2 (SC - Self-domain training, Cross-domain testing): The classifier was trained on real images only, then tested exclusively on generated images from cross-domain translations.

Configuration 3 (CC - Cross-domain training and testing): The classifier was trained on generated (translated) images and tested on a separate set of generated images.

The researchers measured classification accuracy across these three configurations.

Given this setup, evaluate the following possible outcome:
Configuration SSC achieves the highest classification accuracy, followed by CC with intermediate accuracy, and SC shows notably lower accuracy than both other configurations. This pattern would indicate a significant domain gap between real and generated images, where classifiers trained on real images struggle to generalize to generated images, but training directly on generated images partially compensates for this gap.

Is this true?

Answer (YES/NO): NO